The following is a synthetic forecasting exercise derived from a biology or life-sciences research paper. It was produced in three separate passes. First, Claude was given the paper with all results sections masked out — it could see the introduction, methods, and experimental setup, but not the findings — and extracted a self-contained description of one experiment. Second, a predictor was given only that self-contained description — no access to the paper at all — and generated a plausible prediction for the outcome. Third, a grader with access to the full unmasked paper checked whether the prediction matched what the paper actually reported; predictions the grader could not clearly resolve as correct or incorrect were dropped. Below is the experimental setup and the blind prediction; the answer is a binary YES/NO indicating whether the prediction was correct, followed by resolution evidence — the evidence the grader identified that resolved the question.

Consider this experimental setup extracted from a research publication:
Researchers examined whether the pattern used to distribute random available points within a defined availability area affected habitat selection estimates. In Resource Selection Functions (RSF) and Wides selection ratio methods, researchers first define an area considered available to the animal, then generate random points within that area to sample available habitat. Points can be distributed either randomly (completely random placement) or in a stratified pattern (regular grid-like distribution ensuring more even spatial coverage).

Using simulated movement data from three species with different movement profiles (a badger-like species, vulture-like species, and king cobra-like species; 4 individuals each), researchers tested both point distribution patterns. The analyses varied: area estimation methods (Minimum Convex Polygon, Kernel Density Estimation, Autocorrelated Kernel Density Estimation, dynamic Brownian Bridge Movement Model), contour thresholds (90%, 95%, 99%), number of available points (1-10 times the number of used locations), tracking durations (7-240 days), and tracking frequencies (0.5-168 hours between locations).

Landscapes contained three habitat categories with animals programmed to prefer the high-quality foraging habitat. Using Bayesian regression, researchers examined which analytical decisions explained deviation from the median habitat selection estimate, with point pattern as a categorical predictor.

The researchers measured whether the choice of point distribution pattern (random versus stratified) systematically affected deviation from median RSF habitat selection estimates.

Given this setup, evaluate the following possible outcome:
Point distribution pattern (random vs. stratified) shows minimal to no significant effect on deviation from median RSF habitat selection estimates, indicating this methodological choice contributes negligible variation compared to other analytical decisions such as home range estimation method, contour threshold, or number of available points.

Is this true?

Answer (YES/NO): YES